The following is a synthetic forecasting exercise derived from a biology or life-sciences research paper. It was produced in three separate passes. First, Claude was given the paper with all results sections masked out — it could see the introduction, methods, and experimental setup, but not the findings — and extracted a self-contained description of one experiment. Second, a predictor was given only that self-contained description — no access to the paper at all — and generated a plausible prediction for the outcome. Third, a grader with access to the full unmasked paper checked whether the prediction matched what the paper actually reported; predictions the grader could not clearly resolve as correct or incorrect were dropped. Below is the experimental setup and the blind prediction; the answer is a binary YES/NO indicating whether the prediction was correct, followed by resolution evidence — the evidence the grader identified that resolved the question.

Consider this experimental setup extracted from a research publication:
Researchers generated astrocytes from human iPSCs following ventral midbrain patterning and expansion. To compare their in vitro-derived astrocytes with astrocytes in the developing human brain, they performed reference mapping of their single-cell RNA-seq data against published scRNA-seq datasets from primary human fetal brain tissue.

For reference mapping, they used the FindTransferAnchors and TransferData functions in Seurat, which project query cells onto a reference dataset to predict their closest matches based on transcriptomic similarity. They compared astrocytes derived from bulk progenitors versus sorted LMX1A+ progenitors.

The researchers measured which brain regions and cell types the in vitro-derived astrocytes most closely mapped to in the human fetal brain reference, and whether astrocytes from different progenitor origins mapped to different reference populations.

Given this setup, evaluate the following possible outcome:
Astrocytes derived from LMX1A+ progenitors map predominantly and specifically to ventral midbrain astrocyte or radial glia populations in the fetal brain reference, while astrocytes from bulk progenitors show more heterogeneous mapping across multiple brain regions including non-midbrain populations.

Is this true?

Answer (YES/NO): NO